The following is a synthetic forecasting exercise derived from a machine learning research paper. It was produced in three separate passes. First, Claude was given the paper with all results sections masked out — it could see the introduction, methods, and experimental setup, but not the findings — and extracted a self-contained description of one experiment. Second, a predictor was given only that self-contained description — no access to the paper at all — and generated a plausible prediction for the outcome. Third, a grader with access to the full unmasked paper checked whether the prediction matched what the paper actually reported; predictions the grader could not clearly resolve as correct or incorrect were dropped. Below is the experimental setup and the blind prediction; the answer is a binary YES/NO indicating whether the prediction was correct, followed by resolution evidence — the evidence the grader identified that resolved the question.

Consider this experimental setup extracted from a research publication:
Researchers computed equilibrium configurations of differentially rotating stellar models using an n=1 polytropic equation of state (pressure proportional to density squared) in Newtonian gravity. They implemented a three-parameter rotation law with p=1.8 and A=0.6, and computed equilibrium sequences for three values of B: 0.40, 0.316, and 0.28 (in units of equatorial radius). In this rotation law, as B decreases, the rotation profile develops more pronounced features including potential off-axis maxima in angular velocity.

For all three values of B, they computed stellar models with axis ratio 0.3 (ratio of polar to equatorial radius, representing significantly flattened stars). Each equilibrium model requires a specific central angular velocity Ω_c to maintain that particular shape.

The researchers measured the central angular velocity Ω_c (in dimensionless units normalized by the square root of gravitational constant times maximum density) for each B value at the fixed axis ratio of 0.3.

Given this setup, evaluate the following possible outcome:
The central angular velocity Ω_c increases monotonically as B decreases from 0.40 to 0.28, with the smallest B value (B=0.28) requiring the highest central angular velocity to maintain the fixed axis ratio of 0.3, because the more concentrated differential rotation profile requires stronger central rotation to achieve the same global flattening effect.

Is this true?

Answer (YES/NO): NO